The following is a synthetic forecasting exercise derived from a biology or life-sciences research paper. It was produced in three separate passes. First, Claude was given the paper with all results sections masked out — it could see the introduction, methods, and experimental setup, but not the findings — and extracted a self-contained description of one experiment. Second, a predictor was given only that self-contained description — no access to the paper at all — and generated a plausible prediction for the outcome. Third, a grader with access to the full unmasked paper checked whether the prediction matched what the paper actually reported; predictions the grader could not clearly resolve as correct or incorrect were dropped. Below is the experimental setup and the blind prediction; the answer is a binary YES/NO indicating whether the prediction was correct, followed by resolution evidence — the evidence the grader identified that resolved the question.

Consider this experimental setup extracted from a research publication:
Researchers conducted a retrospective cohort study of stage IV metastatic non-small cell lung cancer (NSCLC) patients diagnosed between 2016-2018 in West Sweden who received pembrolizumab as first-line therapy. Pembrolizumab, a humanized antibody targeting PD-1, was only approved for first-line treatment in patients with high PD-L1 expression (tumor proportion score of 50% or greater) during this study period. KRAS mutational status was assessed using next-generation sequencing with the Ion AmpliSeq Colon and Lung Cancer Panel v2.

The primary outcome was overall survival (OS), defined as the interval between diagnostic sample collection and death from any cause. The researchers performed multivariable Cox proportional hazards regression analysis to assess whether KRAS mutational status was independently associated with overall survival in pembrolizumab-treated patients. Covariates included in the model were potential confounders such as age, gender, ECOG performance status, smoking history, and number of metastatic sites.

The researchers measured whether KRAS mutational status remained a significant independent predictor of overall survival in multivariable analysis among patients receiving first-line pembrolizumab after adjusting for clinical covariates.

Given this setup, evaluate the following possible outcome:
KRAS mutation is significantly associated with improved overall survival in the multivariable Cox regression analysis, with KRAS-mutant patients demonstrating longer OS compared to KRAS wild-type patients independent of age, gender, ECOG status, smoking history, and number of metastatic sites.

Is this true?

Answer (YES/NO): YES